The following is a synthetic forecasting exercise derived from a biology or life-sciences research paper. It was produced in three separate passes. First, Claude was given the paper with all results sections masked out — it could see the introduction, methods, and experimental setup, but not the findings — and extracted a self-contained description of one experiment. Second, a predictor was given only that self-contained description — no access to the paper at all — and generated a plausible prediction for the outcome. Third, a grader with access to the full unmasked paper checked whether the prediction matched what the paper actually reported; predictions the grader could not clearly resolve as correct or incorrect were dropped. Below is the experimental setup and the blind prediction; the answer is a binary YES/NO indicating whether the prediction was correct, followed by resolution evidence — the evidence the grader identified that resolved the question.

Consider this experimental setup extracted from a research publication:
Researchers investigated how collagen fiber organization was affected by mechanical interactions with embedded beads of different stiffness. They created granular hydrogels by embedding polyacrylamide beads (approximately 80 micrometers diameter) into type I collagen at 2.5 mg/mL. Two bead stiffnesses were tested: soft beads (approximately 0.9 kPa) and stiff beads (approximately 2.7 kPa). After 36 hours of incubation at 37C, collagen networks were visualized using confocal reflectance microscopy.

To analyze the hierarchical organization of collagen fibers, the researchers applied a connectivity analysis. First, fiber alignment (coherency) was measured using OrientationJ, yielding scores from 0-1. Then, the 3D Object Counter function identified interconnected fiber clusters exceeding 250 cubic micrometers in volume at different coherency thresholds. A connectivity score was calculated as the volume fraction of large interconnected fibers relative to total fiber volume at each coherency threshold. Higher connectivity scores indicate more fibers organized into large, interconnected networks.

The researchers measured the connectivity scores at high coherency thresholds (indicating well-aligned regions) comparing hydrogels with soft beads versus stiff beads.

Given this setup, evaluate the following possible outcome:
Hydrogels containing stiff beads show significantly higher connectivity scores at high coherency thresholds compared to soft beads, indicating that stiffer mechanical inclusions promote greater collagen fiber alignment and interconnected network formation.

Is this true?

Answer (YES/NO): NO